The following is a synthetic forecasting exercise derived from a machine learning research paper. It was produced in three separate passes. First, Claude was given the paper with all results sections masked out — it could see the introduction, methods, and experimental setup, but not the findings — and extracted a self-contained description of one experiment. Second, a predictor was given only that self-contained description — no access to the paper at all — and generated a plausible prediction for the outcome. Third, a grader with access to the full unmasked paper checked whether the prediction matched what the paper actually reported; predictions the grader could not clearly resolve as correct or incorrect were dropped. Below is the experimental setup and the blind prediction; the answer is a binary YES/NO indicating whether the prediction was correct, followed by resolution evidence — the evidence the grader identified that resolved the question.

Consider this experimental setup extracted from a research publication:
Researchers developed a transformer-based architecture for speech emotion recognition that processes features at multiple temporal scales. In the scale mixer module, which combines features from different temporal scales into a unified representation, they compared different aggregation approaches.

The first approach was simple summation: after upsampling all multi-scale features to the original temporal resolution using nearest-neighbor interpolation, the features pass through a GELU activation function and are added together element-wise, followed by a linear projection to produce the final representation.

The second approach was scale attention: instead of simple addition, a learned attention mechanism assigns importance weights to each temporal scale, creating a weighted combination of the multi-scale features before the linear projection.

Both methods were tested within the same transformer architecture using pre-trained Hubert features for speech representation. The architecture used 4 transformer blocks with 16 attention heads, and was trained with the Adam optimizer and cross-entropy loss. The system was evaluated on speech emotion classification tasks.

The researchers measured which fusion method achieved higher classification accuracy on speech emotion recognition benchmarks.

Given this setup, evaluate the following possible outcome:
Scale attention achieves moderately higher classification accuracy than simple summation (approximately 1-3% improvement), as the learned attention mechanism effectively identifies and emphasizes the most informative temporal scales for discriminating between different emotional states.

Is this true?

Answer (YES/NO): NO